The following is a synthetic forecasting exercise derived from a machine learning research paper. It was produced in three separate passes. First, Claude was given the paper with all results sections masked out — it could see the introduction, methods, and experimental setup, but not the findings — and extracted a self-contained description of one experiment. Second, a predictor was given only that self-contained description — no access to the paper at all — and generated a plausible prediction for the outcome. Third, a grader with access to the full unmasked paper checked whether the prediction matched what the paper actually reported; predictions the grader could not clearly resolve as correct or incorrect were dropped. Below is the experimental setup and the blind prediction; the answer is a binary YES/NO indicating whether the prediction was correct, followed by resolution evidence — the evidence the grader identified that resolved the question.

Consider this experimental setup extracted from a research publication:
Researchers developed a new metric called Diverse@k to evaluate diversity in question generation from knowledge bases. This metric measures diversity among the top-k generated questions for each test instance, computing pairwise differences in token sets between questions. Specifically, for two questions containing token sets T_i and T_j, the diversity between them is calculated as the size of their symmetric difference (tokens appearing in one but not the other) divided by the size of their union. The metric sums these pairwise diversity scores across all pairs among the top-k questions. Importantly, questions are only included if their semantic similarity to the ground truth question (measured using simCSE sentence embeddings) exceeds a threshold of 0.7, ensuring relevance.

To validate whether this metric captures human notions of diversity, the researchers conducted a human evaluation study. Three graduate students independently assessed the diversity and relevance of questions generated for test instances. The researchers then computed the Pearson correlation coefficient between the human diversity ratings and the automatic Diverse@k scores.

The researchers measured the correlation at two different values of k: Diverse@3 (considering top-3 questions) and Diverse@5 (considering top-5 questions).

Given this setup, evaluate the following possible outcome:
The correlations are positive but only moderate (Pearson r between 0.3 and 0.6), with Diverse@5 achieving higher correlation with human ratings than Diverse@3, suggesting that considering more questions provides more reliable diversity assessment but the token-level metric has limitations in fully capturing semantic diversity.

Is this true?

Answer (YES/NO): NO